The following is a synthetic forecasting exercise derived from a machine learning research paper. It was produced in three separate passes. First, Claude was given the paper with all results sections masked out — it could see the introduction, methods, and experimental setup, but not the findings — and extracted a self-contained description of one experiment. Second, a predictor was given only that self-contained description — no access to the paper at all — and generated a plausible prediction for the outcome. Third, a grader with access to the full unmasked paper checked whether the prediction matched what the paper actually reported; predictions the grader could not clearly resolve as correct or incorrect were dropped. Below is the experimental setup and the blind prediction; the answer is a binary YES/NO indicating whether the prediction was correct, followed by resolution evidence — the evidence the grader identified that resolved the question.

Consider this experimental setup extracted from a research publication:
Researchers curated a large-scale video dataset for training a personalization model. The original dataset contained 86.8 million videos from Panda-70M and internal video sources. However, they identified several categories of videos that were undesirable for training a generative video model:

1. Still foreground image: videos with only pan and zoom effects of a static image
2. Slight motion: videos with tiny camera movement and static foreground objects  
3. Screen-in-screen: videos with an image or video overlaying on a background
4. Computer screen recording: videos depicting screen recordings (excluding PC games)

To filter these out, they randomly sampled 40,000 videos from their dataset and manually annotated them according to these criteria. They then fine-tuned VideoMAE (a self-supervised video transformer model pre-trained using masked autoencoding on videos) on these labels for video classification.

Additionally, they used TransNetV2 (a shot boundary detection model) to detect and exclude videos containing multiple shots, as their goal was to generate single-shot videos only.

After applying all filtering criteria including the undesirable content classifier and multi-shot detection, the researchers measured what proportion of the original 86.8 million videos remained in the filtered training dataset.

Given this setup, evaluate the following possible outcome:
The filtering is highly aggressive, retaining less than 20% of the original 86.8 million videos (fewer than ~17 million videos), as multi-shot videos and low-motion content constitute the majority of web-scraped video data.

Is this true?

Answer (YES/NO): NO